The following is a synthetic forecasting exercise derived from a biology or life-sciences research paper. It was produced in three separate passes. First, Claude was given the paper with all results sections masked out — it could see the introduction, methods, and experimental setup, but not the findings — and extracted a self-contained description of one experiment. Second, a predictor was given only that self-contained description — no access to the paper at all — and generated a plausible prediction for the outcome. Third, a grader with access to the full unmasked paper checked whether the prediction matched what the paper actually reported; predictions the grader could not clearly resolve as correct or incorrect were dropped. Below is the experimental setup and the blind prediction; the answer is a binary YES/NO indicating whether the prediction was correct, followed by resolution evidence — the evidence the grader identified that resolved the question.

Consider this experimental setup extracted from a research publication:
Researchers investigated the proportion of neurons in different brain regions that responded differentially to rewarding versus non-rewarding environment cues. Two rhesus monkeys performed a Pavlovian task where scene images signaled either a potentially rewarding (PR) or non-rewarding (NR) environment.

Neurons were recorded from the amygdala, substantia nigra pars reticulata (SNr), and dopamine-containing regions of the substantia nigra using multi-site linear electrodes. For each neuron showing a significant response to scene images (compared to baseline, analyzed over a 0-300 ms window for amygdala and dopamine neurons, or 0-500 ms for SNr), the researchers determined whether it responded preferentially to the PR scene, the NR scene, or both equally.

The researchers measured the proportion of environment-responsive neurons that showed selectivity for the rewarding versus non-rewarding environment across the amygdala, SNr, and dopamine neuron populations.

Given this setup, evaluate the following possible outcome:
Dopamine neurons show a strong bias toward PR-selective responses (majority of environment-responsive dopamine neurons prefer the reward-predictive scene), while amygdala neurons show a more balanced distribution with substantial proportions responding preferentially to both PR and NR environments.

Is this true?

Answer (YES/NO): NO